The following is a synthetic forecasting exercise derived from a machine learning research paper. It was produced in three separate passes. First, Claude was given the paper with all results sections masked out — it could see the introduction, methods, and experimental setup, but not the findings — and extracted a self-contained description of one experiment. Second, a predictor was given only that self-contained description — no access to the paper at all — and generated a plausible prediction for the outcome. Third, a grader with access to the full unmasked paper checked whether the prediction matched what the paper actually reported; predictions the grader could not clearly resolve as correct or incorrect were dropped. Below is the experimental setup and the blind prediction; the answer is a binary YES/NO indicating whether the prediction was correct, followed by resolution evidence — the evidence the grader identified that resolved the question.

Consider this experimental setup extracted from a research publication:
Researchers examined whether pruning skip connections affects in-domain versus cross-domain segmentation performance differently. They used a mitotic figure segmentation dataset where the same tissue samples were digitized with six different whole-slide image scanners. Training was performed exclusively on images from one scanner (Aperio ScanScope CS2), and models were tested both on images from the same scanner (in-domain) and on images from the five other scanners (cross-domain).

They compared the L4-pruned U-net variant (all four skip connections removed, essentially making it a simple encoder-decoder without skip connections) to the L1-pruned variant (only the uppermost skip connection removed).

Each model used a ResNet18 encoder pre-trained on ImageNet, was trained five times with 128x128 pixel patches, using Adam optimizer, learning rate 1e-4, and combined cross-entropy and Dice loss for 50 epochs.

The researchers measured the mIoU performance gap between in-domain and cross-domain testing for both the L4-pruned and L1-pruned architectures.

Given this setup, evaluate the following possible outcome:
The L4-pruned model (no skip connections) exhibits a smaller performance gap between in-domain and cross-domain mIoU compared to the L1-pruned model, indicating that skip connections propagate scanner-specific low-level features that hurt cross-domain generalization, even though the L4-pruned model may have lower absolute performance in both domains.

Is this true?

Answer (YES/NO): YES